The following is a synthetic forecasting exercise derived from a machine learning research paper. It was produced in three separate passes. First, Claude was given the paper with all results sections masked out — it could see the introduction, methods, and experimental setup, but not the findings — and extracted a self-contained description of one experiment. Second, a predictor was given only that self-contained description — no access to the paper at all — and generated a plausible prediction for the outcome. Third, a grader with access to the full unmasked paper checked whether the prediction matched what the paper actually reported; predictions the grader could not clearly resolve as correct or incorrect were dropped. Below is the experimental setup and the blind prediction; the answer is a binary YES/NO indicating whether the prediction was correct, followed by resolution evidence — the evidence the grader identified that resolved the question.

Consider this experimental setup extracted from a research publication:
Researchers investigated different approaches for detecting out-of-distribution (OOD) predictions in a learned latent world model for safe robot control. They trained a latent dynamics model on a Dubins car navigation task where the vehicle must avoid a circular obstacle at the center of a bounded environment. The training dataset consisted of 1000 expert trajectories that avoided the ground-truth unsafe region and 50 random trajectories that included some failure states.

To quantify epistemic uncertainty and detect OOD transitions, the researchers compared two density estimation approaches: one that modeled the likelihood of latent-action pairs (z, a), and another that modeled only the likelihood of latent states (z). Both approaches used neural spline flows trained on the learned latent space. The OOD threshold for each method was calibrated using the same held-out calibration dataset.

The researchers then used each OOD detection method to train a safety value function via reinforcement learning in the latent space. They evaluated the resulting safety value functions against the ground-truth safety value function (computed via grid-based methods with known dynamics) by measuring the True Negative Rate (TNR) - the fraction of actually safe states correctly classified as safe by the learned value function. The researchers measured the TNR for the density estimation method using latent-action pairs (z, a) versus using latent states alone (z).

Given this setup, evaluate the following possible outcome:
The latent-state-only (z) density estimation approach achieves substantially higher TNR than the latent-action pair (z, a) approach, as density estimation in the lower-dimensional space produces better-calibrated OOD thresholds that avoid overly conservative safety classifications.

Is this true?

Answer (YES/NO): NO